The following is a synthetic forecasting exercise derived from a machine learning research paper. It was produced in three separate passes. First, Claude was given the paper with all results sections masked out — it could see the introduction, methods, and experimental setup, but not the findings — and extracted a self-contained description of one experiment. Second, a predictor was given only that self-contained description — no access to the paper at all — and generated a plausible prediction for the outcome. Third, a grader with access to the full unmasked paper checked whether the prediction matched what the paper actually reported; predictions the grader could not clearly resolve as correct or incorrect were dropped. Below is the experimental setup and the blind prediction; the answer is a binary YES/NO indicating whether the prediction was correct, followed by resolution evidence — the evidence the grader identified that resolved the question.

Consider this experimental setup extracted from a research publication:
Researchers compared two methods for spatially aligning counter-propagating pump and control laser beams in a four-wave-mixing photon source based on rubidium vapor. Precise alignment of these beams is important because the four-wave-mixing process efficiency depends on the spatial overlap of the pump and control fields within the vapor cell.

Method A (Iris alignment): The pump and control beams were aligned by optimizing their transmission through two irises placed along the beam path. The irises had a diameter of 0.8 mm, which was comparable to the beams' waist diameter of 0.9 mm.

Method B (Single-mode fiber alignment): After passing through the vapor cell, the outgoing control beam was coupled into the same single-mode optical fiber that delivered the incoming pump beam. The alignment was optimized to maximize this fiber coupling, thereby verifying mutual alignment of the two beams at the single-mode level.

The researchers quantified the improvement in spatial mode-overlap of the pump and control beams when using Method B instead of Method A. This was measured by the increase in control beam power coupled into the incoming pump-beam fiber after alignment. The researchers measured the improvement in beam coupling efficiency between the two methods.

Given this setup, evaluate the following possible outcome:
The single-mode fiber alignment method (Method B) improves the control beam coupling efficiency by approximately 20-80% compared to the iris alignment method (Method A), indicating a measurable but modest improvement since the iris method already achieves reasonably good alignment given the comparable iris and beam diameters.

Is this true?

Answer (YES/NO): NO